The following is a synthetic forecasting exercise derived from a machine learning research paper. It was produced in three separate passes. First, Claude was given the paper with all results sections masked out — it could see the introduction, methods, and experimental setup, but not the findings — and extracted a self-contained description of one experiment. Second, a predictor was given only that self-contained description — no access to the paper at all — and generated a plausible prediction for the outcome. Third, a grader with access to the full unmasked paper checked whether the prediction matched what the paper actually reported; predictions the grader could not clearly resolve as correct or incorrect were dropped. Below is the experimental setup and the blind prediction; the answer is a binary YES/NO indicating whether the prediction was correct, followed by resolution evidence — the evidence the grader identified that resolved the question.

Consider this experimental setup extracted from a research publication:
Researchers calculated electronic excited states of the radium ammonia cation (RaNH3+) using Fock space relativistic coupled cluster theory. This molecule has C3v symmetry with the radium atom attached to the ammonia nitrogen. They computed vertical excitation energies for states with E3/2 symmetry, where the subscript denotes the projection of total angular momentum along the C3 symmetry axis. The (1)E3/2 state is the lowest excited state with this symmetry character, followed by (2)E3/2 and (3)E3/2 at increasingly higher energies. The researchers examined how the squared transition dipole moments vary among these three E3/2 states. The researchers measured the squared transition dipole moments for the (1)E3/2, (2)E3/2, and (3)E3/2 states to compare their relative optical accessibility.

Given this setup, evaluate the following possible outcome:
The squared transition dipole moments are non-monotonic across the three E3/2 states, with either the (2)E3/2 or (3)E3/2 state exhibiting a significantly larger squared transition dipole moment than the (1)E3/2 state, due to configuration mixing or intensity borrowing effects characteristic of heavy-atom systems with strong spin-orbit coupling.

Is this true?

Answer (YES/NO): NO